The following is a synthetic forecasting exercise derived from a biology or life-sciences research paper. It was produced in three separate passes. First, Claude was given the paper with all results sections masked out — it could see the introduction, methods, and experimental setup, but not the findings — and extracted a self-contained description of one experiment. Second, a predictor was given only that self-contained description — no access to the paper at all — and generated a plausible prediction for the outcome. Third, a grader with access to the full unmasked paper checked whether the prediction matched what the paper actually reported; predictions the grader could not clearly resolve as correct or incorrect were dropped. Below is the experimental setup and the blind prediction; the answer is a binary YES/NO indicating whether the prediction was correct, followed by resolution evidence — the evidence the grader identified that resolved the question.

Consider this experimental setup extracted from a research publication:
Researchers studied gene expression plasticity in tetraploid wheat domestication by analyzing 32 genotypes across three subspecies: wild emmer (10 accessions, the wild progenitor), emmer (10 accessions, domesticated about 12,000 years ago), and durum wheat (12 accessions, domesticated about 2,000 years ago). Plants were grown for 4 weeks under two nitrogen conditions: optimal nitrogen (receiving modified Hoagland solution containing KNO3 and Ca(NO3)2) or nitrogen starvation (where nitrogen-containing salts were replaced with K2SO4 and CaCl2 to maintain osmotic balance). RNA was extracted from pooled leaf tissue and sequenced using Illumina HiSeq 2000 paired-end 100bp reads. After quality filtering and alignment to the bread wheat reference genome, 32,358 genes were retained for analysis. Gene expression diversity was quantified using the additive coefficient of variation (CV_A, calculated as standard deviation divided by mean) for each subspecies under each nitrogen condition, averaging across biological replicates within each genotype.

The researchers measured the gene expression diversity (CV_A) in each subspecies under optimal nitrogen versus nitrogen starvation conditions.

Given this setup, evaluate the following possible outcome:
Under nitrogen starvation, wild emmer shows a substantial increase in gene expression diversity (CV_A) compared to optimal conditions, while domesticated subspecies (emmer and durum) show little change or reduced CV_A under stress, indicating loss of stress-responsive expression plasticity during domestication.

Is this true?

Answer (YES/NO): NO